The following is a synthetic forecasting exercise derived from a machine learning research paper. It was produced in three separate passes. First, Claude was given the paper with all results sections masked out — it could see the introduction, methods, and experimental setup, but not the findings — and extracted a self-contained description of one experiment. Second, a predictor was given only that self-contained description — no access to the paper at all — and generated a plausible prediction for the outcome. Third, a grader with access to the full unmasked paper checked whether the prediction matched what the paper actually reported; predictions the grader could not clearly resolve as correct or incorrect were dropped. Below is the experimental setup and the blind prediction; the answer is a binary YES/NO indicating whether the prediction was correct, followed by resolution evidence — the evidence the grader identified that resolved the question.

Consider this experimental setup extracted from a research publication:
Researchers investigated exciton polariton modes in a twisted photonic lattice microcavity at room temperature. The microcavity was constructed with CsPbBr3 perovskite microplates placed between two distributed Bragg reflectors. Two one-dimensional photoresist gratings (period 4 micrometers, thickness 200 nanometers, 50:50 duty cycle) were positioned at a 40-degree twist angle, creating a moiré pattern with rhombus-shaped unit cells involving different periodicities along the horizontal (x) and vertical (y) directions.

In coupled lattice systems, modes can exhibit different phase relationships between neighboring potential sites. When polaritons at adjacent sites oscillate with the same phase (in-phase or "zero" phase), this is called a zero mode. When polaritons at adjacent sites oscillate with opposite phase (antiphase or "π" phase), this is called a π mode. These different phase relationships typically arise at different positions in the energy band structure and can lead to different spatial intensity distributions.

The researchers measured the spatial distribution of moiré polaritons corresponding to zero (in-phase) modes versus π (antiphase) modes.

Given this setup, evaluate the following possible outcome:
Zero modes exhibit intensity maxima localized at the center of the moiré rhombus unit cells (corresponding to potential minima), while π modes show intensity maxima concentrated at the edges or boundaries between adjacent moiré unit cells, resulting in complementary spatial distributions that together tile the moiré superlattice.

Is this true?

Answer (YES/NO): NO